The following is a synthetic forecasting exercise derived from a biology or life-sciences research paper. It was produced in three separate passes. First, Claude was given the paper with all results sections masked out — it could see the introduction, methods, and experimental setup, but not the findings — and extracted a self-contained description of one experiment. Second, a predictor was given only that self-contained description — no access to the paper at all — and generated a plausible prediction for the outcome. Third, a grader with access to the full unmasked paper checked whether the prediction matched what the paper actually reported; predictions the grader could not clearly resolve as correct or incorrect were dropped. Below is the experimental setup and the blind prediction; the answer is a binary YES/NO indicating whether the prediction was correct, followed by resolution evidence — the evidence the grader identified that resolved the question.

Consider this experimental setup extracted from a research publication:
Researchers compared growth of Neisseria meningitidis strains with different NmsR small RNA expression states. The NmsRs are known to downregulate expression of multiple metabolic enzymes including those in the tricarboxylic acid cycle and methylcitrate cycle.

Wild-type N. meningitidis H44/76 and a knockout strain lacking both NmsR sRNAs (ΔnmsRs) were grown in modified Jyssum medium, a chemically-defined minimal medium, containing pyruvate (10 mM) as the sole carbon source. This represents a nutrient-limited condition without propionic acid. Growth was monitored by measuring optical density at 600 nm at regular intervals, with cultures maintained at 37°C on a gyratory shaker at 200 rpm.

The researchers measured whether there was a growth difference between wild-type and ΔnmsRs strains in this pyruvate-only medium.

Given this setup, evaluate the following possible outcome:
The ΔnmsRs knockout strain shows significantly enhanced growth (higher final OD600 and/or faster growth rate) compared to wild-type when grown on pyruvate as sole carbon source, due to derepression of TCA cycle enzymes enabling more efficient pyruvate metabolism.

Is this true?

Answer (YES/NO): NO